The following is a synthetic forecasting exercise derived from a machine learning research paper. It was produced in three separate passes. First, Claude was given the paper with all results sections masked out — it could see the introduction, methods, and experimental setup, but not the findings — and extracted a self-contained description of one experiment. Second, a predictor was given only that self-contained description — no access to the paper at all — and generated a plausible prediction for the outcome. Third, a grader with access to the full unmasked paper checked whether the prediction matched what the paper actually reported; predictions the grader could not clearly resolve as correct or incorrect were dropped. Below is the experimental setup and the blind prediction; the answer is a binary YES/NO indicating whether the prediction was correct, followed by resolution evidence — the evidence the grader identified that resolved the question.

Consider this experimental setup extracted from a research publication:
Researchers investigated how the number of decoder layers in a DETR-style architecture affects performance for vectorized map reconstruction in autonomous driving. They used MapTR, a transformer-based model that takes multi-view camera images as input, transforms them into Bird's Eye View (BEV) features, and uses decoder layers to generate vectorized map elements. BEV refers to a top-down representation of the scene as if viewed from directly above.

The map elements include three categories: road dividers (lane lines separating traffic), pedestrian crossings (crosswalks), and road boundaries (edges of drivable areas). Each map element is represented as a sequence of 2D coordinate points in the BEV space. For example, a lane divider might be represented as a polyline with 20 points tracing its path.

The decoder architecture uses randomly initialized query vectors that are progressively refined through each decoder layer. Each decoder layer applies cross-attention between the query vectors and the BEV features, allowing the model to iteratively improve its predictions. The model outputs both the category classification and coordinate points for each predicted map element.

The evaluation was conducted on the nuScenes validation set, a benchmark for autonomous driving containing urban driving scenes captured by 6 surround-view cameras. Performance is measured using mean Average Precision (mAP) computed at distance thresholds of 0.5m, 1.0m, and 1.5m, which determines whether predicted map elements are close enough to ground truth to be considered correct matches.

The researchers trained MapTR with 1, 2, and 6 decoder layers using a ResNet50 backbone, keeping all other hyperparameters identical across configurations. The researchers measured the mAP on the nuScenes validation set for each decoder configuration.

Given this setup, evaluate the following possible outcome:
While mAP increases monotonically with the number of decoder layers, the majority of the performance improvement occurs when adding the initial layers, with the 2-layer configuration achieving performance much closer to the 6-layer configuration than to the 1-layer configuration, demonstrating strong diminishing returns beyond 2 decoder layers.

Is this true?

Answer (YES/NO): YES